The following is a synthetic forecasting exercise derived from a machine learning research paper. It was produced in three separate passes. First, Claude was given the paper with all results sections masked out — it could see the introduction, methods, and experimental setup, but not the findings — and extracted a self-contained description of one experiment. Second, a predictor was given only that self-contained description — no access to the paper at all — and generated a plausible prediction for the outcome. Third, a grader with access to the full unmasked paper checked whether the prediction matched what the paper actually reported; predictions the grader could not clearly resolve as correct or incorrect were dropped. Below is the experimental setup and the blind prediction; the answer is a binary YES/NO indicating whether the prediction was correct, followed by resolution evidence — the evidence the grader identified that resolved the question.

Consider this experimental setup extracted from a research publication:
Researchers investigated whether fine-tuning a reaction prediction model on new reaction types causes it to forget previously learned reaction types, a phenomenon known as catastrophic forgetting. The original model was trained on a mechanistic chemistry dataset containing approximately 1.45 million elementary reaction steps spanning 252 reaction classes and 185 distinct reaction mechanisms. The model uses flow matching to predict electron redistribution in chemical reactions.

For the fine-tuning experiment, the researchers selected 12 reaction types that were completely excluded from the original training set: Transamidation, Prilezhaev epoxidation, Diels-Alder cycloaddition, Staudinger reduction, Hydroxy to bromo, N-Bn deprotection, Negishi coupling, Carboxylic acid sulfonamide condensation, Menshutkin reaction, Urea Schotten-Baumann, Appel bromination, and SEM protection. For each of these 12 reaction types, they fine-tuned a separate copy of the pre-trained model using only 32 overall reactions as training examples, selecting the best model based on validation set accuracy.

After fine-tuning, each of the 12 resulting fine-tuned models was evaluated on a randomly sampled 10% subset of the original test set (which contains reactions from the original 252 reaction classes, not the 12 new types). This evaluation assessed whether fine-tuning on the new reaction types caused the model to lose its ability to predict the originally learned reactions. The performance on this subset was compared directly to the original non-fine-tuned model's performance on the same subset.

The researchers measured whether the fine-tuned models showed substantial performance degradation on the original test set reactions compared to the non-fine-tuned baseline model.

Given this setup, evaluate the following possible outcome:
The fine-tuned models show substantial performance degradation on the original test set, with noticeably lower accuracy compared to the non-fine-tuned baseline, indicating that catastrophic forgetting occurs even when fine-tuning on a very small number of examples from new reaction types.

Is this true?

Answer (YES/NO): NO